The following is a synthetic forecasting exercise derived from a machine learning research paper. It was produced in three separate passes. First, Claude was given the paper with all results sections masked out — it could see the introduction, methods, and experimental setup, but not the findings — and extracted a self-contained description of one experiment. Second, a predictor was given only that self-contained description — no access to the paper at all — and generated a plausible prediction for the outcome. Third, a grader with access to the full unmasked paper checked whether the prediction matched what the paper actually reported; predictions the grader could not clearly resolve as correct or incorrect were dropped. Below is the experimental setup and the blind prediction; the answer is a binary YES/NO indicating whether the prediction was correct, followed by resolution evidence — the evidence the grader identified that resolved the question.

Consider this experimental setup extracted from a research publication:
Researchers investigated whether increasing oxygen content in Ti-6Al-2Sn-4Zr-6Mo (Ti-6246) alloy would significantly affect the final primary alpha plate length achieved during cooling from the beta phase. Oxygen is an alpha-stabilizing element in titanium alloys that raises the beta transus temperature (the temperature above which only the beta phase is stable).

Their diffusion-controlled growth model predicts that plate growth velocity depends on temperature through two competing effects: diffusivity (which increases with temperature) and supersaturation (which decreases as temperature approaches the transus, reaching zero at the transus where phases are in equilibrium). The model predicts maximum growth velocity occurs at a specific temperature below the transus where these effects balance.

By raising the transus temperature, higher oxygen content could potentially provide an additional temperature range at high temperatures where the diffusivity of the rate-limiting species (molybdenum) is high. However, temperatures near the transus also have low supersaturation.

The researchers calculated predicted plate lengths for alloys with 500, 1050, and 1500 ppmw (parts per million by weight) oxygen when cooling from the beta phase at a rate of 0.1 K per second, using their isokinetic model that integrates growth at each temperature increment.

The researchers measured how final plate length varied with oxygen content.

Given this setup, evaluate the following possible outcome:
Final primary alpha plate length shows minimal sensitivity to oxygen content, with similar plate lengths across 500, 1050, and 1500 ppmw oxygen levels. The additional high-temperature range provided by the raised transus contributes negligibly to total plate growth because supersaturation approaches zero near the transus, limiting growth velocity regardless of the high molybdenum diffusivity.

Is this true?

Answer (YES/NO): YES